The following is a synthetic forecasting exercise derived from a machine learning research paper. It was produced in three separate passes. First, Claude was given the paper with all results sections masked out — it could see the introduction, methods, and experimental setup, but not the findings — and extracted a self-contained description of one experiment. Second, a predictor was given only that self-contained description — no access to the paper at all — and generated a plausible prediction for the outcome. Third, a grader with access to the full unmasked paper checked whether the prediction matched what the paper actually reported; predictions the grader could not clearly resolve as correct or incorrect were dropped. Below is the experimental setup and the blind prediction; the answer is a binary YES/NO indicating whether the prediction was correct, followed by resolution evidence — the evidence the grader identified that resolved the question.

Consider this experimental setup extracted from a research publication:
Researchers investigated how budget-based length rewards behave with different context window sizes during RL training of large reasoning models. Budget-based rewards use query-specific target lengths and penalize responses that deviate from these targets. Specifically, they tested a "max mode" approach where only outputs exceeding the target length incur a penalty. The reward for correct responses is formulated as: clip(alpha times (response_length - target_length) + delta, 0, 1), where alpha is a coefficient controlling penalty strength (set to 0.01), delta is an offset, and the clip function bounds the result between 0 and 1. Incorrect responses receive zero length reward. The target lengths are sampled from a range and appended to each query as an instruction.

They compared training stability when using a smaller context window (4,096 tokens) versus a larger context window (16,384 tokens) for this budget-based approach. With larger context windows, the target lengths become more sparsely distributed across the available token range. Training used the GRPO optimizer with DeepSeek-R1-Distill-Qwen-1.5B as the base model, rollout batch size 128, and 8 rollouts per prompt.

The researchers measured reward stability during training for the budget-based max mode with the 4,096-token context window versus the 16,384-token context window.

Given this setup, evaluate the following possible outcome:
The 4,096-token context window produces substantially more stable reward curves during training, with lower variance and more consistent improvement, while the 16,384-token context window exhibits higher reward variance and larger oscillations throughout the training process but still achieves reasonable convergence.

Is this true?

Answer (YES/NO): NO